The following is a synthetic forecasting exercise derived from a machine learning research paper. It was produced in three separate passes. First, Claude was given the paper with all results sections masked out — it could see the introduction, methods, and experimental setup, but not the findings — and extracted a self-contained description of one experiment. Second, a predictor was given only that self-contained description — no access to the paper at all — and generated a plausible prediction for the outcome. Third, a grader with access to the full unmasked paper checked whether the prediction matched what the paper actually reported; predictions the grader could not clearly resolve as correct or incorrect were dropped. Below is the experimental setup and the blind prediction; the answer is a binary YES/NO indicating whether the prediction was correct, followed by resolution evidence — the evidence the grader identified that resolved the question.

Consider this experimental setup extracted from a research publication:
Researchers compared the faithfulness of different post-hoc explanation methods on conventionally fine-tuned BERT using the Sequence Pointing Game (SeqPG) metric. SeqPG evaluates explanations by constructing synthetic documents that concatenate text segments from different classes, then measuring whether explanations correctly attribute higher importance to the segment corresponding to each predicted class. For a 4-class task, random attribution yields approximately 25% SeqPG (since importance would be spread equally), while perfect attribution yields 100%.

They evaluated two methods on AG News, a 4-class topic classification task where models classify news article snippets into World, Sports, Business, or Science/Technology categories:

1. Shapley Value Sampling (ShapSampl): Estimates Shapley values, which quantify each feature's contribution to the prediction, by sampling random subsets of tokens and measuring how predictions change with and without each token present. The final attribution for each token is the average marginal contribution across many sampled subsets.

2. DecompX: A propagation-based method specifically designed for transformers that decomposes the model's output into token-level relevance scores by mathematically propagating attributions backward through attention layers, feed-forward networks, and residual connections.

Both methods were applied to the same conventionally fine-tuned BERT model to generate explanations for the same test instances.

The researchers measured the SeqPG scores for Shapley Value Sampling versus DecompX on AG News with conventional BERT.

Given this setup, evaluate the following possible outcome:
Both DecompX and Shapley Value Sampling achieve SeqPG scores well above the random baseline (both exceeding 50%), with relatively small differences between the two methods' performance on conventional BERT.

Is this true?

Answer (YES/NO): YES